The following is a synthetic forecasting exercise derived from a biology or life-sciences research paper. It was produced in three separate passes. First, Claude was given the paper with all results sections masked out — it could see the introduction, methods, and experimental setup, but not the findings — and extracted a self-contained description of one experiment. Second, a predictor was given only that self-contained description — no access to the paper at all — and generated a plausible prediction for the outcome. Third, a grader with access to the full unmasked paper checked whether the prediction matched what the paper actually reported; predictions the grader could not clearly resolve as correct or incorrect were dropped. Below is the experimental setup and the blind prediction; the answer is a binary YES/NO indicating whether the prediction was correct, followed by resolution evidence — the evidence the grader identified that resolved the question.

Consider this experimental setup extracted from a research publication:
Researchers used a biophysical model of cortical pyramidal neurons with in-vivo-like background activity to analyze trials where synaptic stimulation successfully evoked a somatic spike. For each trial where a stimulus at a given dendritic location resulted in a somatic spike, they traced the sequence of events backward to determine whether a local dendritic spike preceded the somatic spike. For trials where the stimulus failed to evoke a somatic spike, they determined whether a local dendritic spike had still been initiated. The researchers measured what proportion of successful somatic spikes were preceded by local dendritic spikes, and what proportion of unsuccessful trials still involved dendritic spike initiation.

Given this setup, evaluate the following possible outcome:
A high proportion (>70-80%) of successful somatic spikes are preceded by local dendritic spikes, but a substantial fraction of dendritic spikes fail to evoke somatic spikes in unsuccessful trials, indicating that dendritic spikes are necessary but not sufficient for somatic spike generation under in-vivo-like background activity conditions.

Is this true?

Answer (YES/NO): YES